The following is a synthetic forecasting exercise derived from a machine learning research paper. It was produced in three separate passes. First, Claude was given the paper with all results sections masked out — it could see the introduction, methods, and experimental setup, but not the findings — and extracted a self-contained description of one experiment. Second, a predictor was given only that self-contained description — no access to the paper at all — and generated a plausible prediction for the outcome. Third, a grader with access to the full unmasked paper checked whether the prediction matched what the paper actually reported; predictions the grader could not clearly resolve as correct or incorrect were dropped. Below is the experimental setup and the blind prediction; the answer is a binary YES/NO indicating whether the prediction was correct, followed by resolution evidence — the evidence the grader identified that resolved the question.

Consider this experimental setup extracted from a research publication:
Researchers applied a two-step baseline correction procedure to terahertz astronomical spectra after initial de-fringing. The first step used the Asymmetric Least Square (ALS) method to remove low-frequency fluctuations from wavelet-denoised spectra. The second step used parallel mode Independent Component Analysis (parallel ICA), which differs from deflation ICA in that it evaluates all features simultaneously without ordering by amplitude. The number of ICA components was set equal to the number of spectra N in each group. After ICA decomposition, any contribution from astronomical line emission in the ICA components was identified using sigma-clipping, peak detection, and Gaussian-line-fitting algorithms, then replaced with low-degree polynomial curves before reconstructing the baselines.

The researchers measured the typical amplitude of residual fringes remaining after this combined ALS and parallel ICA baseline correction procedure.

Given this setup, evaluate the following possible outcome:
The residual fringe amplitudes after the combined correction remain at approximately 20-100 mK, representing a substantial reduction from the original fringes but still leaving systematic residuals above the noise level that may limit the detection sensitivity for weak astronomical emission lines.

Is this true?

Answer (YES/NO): NO